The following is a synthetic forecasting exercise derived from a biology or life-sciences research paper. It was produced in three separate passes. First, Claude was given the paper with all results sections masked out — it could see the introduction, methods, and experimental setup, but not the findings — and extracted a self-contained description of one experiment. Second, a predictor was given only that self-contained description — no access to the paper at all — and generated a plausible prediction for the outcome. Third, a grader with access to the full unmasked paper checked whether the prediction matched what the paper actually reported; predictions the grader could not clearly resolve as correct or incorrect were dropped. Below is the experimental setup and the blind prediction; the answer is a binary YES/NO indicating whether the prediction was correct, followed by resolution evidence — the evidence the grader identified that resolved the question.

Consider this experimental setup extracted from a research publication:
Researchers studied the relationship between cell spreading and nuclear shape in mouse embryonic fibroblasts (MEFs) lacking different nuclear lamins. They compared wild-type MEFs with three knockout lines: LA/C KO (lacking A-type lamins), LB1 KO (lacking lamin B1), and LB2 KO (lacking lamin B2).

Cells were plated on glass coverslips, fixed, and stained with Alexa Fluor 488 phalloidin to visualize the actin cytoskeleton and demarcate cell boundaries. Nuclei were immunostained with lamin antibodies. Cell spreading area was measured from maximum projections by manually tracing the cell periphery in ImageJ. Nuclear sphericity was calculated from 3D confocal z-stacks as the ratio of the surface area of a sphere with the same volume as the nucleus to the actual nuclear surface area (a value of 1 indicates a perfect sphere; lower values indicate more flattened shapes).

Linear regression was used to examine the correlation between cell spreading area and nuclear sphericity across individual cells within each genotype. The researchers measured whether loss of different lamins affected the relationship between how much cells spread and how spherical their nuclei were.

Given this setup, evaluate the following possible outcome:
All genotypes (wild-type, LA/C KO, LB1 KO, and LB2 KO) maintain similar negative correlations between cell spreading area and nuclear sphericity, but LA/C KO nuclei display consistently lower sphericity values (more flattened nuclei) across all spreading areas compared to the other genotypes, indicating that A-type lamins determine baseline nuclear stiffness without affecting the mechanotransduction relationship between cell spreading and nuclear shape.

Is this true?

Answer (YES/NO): NO